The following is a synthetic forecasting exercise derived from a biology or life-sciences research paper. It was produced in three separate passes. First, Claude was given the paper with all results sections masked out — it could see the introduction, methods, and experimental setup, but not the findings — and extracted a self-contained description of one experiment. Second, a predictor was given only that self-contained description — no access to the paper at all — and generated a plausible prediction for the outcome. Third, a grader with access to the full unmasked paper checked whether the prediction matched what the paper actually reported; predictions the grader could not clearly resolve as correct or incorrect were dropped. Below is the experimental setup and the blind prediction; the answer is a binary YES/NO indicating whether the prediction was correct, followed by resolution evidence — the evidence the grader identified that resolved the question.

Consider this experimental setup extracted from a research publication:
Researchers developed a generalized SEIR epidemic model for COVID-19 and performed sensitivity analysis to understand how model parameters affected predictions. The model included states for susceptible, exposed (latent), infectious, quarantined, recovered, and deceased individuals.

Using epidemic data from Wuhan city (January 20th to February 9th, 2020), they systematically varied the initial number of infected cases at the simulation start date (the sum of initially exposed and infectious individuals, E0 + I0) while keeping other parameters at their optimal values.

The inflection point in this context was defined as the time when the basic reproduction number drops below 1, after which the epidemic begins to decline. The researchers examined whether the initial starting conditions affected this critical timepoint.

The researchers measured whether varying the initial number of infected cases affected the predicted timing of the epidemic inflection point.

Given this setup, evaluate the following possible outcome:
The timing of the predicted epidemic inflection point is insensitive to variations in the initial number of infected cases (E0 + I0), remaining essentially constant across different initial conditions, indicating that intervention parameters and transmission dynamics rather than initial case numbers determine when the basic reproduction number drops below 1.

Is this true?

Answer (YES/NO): YES